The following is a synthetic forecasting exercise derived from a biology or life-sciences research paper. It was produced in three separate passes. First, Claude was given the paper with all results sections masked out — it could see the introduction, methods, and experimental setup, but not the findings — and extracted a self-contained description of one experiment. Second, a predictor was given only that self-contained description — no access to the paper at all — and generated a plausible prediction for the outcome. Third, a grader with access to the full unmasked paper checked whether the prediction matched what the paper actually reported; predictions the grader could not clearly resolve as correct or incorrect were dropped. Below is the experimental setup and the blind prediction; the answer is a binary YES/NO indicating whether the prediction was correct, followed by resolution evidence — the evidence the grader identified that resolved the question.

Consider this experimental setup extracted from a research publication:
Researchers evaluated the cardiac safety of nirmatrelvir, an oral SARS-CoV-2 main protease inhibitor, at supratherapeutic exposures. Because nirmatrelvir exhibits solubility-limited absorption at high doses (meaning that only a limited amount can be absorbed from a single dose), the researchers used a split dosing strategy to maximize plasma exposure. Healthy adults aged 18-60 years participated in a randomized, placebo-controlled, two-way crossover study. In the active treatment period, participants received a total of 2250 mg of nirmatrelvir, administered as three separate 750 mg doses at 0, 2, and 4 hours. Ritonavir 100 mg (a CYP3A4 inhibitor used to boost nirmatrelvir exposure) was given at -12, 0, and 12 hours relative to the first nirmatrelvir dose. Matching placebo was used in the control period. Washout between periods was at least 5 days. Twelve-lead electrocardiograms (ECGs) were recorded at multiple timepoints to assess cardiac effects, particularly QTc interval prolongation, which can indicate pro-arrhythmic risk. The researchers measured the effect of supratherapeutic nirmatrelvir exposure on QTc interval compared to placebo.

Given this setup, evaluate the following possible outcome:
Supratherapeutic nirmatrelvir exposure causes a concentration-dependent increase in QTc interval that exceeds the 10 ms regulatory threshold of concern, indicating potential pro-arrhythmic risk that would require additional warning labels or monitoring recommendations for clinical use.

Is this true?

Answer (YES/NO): NO